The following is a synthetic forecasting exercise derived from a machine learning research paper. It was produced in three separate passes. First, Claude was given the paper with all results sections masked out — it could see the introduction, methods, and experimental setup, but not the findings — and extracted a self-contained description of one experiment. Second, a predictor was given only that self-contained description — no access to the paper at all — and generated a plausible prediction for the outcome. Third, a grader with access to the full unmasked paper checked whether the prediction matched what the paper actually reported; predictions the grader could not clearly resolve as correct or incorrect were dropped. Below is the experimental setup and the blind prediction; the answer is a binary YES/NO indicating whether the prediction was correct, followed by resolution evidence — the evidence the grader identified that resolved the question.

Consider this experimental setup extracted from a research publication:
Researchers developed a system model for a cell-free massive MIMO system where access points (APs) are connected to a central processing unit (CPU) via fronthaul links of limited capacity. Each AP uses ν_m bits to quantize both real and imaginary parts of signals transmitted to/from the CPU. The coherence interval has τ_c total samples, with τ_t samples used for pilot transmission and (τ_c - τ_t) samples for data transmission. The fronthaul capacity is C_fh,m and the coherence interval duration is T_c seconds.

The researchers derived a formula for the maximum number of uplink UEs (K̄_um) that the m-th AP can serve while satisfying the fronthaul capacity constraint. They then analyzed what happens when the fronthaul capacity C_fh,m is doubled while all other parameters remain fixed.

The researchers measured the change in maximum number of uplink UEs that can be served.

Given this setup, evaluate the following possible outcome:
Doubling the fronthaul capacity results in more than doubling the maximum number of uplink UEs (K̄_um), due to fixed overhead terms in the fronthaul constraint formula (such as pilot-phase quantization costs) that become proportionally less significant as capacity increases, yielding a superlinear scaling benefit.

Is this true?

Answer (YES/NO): NO